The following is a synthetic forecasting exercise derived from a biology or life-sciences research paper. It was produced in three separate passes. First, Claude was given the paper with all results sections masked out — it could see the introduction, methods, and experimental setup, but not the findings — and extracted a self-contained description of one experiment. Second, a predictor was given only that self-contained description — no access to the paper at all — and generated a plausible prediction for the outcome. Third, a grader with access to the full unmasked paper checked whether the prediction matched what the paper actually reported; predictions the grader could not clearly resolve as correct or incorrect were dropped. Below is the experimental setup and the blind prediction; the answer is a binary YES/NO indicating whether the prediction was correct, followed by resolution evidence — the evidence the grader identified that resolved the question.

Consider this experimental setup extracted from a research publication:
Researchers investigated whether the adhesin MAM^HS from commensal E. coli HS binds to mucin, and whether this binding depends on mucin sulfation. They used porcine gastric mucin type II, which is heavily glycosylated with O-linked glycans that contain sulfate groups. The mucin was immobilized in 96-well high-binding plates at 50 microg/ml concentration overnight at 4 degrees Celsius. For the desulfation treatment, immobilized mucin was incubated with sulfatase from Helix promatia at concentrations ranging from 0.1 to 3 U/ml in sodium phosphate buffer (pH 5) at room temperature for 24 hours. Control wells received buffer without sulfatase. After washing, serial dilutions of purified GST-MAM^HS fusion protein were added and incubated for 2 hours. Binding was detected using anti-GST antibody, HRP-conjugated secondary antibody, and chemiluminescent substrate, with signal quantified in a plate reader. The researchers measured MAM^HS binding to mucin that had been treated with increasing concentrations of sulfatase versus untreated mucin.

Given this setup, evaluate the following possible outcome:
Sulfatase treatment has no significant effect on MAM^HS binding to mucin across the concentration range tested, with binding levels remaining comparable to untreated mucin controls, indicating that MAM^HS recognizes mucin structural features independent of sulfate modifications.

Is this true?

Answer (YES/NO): NO